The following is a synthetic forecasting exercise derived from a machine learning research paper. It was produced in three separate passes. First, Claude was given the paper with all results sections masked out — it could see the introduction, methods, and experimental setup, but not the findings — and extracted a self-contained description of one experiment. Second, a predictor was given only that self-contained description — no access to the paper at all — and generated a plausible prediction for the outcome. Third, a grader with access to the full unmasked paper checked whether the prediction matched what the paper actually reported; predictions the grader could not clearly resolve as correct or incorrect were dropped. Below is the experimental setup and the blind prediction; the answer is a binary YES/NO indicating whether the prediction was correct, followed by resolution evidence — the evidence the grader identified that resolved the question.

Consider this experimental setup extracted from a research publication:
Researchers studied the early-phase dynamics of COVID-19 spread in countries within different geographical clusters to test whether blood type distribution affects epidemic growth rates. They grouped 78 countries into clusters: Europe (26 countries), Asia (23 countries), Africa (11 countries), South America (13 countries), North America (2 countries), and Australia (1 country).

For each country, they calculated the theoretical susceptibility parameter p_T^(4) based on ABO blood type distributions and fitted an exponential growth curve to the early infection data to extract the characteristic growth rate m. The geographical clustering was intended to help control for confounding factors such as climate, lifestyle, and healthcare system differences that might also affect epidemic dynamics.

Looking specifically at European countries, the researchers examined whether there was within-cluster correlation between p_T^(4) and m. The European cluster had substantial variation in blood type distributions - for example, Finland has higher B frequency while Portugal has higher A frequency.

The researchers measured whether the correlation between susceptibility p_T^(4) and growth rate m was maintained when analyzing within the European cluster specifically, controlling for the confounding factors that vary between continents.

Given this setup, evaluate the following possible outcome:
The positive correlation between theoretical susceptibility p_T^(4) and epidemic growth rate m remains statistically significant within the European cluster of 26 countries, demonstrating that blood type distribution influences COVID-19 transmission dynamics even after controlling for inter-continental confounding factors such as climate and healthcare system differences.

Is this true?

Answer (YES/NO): YES